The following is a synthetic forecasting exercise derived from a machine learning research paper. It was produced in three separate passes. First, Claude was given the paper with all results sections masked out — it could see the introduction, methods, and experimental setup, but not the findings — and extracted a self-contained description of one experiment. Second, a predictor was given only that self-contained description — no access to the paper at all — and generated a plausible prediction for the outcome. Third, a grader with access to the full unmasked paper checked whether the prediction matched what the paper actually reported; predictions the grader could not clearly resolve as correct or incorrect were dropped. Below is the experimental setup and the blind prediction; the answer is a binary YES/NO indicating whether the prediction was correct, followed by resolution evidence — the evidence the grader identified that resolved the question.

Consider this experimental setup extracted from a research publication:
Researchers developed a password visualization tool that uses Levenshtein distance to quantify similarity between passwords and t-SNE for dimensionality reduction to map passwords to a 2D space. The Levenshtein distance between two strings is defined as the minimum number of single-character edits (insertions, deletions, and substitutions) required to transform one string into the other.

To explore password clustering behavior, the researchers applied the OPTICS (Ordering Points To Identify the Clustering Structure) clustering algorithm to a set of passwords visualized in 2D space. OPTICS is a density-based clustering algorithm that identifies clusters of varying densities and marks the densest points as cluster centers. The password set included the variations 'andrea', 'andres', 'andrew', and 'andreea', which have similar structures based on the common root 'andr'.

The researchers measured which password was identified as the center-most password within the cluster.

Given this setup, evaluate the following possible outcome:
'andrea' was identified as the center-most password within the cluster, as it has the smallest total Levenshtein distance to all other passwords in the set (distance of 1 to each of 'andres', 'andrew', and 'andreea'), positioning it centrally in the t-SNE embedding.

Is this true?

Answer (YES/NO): YES